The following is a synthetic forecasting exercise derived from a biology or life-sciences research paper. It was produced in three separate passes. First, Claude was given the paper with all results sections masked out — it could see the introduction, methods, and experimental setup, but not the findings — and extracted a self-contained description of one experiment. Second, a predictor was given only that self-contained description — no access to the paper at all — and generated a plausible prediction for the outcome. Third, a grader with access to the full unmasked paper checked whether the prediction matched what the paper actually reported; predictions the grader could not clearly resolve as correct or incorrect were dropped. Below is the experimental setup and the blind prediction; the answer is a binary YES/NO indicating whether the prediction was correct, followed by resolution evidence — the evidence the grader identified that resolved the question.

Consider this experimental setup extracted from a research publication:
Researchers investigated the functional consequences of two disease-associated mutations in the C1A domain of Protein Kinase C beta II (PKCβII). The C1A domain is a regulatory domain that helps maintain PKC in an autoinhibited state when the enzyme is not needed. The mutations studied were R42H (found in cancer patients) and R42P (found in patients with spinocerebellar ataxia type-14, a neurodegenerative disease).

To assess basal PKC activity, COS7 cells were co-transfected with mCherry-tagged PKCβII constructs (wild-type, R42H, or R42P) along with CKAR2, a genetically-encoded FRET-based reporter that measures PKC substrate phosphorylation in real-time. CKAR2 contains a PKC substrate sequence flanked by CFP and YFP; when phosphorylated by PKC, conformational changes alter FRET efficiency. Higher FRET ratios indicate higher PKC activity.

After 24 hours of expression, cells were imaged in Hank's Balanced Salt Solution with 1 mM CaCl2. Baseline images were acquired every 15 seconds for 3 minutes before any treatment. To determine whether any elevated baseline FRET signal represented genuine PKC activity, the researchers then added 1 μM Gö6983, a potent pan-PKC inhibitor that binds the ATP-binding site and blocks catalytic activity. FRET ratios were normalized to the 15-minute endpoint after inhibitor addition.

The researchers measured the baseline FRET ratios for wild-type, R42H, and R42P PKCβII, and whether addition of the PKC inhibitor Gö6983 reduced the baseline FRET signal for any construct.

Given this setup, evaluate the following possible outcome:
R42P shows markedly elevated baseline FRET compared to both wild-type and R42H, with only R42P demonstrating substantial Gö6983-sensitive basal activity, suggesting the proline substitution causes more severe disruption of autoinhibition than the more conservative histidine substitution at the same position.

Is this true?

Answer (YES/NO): NO